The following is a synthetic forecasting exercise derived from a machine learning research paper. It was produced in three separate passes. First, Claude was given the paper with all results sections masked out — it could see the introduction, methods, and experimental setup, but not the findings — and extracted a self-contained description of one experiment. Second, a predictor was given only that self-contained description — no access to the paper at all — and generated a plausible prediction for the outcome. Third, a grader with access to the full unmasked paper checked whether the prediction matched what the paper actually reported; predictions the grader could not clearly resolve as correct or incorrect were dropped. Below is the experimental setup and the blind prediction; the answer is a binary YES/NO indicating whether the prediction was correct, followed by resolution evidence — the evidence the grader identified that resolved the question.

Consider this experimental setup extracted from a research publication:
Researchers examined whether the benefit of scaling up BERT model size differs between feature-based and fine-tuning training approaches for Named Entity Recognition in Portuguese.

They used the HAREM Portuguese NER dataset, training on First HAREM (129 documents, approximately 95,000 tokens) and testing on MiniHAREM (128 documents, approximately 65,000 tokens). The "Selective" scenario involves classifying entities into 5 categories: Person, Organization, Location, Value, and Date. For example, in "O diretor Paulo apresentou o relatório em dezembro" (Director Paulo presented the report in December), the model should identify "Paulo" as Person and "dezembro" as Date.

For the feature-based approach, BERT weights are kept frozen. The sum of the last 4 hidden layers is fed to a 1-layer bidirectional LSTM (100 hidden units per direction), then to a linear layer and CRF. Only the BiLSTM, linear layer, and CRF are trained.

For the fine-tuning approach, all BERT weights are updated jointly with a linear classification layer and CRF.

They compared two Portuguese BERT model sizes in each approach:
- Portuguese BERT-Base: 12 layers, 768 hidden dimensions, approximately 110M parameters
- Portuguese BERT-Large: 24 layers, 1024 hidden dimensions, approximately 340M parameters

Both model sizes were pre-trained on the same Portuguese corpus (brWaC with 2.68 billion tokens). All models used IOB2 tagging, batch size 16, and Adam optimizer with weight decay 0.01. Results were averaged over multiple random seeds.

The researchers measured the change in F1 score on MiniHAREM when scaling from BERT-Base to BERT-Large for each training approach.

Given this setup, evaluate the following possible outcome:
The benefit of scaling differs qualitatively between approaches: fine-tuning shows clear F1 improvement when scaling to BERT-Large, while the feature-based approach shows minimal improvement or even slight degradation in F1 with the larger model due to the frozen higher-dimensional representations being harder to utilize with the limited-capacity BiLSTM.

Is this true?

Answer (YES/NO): NO